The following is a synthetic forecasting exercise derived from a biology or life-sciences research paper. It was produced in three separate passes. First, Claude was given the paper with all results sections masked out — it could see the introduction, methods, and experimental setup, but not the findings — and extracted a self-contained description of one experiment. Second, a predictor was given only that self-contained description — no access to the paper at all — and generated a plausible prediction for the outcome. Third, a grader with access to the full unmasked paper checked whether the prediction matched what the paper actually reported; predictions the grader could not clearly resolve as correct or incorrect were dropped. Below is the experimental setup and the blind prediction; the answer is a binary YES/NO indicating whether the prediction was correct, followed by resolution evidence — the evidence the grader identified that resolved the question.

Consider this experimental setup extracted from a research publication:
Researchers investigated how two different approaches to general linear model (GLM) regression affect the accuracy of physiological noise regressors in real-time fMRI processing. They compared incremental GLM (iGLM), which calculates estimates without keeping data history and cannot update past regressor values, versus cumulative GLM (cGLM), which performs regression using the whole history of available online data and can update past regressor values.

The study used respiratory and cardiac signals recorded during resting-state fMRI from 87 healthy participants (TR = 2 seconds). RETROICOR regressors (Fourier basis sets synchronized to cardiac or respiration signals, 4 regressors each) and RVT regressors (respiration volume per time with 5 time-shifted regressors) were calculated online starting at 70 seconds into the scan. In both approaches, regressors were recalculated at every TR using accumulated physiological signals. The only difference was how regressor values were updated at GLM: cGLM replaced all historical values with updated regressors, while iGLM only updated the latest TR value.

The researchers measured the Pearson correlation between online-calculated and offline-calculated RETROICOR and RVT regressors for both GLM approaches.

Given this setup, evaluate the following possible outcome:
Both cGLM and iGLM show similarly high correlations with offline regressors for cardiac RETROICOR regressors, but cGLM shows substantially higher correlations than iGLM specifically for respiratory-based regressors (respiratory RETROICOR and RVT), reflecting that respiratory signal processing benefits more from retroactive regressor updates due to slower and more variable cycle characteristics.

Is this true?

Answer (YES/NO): YES